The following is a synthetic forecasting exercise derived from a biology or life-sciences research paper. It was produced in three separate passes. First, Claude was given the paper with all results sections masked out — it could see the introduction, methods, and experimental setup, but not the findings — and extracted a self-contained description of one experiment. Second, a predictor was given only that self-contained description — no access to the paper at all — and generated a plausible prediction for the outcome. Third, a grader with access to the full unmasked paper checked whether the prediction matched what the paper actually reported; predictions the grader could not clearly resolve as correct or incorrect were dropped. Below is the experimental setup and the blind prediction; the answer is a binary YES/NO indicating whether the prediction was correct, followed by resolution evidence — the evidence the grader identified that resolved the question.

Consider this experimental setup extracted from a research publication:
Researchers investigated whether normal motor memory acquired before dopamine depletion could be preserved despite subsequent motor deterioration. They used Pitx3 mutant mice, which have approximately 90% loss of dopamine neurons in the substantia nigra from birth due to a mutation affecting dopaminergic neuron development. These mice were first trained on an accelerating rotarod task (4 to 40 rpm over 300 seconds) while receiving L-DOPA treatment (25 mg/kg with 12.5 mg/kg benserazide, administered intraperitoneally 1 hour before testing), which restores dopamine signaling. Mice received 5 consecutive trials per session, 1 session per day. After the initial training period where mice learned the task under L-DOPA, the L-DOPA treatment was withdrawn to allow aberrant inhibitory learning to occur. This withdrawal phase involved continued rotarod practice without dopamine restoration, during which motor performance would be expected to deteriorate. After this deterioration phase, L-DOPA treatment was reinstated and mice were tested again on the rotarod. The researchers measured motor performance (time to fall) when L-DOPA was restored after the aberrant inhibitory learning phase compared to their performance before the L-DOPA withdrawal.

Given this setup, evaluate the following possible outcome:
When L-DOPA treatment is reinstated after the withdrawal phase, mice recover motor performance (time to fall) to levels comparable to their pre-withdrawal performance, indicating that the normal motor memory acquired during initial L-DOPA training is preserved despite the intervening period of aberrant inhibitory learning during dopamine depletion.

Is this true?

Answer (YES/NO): YES